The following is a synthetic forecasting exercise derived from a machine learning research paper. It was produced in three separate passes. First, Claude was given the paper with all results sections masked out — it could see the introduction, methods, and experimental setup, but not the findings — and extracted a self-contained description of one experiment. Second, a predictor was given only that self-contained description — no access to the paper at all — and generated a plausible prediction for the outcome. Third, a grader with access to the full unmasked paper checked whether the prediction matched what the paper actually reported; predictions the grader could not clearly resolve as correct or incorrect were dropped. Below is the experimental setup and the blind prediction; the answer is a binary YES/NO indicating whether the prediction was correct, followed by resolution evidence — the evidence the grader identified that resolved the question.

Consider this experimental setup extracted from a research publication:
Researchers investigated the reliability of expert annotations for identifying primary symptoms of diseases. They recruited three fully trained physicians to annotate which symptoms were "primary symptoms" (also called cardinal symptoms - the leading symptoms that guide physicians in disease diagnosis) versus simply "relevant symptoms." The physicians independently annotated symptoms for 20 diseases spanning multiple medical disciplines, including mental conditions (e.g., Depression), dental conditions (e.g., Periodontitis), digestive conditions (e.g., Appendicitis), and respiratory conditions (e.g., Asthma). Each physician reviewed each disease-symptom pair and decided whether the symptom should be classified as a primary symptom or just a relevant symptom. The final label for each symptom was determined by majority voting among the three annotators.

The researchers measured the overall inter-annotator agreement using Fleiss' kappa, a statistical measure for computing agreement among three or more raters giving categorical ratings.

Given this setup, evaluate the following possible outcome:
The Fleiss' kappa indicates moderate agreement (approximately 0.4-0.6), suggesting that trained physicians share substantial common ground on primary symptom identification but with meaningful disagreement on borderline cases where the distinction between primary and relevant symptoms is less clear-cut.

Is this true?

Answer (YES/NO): NO